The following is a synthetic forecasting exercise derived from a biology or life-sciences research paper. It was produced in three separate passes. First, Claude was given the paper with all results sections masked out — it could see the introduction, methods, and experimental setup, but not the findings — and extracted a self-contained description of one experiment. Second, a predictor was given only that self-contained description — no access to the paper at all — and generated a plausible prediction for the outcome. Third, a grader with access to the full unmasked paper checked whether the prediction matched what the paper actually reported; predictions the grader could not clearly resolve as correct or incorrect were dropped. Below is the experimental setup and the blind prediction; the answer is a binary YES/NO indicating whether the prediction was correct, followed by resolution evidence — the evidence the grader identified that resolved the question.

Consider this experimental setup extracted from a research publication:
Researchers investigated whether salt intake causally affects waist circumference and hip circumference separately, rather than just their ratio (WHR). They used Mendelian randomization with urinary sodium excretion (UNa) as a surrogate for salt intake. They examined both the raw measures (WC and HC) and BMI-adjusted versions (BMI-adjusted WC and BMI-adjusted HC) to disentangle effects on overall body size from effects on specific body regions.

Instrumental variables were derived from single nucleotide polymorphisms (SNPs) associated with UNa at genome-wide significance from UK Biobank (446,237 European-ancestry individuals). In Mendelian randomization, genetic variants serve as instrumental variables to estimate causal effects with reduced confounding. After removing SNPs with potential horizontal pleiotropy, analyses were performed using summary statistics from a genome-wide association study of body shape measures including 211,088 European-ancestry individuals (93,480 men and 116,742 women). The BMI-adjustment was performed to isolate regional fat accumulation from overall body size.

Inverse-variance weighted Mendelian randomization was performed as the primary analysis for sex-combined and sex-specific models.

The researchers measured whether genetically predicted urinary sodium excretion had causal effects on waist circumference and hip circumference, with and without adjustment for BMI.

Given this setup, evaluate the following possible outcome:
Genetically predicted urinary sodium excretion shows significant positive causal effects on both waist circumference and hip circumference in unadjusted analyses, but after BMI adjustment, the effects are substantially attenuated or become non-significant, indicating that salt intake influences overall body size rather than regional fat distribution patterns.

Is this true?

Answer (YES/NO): NO